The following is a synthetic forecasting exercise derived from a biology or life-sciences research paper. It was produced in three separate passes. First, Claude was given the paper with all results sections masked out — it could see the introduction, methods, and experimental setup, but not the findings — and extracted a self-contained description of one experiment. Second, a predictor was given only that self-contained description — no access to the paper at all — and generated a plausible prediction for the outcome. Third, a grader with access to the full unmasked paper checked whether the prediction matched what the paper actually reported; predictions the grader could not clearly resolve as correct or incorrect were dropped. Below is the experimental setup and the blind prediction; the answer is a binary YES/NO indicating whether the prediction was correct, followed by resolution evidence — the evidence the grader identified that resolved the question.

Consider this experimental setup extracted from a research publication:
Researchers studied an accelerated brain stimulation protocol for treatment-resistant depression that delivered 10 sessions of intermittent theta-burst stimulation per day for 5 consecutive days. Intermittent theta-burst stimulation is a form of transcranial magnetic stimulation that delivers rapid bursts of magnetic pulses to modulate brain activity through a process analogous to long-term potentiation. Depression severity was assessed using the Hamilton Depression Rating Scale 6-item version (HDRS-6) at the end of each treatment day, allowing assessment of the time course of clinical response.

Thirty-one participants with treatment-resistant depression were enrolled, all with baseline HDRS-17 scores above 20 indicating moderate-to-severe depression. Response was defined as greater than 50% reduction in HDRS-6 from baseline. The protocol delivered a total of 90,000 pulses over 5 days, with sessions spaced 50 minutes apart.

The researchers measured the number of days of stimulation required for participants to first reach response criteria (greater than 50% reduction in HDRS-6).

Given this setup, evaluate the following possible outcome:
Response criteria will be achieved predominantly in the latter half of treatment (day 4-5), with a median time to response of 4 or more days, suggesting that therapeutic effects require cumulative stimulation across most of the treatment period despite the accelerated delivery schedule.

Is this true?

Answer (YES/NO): NO